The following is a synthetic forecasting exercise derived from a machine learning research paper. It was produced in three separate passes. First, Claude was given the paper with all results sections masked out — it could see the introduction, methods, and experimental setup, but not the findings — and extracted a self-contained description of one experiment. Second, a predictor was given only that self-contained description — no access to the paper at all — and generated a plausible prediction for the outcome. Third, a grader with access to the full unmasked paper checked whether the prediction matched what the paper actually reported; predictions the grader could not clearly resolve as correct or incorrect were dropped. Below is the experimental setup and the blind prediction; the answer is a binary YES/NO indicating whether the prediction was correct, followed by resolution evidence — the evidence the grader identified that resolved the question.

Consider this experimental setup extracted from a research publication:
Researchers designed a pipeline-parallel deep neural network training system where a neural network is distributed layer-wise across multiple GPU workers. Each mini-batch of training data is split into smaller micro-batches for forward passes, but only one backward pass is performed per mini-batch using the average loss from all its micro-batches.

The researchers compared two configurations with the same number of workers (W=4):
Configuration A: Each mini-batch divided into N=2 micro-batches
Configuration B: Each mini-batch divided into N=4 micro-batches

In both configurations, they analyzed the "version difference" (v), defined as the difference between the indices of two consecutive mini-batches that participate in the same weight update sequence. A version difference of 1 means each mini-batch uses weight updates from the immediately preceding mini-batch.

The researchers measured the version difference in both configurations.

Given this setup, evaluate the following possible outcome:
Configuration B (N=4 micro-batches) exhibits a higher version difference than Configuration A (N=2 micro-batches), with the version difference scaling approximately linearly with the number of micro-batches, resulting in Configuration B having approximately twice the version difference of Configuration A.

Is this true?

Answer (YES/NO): NO